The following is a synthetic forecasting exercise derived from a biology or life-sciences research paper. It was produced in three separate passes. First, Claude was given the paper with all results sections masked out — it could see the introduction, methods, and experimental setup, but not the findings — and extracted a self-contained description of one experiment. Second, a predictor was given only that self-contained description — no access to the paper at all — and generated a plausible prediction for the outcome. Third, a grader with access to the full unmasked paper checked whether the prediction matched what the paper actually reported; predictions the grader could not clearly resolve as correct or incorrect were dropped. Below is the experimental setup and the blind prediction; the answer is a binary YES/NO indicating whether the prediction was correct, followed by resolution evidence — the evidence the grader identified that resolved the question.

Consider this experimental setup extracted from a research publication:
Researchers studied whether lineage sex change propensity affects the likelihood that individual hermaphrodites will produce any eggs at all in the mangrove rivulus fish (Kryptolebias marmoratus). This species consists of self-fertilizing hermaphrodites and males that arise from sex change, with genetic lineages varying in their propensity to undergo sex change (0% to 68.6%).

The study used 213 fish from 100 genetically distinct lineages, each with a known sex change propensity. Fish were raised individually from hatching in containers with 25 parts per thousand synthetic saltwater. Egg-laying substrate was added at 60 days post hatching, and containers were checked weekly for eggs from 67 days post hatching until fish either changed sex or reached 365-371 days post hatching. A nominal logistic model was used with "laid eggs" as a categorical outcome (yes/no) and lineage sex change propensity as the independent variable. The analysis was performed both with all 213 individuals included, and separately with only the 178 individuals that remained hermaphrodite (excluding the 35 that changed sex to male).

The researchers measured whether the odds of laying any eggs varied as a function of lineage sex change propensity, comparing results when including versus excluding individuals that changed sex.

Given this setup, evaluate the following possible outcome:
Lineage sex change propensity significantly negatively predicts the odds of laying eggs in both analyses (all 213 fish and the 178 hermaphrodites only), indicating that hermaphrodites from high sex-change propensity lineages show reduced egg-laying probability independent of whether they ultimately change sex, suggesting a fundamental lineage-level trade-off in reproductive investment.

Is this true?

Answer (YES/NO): NO